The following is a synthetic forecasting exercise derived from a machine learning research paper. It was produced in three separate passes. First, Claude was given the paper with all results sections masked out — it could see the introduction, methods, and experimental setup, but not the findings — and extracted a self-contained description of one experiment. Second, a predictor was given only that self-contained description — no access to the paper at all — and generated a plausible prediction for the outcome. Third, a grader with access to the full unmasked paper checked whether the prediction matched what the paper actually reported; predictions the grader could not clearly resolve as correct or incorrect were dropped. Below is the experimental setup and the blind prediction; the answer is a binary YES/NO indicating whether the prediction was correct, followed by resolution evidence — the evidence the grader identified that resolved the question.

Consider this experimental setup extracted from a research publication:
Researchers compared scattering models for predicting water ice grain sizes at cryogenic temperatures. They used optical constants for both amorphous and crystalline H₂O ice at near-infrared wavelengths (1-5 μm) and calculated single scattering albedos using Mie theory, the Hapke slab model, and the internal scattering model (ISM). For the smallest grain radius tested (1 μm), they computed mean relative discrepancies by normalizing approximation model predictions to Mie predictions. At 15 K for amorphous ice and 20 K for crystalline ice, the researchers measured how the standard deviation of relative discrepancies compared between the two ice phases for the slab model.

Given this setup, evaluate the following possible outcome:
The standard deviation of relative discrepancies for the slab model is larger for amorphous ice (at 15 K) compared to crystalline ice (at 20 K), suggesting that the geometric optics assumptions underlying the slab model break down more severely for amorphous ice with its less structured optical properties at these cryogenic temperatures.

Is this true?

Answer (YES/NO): NO